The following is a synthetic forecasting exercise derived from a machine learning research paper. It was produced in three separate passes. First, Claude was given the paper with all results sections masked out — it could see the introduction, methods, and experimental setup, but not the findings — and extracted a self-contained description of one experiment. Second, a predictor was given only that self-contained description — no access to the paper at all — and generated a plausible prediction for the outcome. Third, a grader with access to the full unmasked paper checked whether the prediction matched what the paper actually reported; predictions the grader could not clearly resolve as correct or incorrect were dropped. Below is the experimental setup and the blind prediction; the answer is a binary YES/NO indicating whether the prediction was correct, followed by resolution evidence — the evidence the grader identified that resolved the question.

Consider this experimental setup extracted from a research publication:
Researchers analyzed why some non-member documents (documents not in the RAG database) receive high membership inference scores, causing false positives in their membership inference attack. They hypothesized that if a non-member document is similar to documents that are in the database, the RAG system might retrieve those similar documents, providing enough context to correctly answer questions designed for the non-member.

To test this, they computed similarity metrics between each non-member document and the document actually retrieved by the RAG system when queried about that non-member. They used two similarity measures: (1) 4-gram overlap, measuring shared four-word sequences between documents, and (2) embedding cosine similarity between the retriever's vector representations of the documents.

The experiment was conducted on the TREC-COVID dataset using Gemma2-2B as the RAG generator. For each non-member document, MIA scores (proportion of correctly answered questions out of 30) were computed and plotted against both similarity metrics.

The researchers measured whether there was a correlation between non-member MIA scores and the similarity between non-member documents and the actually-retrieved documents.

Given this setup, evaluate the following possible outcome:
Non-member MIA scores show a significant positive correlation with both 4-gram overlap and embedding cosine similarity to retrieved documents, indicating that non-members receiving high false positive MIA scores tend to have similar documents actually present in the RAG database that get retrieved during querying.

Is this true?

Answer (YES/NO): YES